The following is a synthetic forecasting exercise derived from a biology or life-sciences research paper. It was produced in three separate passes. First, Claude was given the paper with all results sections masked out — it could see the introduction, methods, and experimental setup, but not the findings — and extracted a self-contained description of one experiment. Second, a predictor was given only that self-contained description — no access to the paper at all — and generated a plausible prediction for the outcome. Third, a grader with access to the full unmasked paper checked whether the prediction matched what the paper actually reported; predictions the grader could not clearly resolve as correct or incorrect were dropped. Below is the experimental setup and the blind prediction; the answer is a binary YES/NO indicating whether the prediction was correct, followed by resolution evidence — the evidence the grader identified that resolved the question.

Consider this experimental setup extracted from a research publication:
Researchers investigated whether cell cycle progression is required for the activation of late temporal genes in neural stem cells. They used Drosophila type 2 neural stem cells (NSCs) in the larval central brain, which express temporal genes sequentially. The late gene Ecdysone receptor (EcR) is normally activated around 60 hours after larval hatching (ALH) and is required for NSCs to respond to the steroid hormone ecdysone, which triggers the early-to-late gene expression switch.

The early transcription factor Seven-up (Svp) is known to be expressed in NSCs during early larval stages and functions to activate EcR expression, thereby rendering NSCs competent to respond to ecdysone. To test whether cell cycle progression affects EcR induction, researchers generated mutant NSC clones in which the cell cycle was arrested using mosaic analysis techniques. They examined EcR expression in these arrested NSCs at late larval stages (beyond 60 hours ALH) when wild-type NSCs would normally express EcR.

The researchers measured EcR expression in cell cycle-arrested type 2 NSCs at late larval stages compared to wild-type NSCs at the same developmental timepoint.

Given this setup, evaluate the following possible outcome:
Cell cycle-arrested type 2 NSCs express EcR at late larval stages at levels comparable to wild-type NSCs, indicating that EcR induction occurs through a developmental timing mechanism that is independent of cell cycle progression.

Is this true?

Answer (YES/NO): NO